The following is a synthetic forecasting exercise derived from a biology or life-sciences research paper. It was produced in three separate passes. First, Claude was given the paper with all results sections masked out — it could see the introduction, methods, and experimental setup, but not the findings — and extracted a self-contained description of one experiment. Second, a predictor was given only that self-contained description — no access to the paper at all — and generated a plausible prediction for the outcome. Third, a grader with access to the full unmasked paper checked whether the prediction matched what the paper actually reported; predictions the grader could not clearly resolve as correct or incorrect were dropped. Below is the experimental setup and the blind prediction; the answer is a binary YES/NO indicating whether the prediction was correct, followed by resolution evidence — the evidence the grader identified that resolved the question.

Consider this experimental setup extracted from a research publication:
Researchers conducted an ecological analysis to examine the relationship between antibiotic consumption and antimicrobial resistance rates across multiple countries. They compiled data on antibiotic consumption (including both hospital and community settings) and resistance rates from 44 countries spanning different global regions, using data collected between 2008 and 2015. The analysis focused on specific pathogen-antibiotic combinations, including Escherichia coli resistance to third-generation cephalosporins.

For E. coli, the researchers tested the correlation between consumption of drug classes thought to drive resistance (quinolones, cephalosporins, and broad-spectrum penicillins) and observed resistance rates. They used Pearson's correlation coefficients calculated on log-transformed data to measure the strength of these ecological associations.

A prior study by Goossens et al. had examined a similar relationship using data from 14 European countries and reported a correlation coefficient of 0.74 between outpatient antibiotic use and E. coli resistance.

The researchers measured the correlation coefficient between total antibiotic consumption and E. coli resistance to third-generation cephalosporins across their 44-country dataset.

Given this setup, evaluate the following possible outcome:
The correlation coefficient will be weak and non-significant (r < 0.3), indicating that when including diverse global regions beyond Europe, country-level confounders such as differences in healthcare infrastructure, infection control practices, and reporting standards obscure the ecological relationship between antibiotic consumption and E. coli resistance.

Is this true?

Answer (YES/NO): YES